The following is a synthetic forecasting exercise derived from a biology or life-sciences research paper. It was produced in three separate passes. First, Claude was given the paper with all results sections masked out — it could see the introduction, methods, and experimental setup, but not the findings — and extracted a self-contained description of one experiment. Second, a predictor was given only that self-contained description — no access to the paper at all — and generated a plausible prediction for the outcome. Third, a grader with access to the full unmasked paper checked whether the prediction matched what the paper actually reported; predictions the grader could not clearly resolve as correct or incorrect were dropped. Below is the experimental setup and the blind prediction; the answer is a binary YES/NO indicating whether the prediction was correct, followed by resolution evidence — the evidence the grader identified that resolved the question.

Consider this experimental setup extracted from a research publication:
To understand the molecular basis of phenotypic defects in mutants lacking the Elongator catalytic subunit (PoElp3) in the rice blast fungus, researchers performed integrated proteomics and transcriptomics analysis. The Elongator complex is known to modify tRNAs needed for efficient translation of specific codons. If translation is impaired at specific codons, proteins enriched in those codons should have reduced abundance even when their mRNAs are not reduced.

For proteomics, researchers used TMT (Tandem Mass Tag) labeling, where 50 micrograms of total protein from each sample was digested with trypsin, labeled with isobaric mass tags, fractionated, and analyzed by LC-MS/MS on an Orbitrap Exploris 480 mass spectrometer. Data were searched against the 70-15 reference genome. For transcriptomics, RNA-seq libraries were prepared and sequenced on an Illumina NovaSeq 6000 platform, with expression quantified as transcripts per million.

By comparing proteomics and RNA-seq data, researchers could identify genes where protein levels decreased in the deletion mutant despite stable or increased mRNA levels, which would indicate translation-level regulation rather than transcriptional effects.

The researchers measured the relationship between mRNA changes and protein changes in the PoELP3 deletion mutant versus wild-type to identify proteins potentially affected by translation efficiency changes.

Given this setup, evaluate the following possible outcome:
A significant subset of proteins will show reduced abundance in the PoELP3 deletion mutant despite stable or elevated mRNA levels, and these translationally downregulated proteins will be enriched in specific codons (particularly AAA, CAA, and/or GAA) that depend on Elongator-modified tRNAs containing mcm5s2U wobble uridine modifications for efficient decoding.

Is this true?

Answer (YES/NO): YES